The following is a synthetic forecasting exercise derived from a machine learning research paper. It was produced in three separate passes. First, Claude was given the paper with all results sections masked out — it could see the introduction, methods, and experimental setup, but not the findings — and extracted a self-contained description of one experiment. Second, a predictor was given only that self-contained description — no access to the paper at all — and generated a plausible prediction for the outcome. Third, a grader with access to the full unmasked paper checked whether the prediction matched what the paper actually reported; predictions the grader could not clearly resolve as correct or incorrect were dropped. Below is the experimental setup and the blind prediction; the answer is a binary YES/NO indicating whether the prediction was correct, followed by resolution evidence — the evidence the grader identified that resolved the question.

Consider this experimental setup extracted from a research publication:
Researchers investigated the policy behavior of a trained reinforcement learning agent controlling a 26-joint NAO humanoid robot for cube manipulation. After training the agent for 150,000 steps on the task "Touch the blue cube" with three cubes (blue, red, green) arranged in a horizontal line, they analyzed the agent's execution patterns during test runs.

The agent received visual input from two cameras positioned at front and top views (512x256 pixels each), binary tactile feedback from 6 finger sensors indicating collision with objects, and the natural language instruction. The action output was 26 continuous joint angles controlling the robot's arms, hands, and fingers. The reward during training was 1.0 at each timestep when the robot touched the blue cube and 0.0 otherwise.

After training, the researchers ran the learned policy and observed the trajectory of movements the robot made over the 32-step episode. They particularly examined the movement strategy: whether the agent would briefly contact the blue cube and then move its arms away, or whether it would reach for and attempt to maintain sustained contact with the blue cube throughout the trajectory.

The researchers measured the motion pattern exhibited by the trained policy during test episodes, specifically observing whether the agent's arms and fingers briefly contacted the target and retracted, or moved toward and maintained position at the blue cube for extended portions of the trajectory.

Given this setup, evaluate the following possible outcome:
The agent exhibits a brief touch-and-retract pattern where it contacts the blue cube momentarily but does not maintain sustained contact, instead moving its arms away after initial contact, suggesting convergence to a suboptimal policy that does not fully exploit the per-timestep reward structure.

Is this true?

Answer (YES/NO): NO